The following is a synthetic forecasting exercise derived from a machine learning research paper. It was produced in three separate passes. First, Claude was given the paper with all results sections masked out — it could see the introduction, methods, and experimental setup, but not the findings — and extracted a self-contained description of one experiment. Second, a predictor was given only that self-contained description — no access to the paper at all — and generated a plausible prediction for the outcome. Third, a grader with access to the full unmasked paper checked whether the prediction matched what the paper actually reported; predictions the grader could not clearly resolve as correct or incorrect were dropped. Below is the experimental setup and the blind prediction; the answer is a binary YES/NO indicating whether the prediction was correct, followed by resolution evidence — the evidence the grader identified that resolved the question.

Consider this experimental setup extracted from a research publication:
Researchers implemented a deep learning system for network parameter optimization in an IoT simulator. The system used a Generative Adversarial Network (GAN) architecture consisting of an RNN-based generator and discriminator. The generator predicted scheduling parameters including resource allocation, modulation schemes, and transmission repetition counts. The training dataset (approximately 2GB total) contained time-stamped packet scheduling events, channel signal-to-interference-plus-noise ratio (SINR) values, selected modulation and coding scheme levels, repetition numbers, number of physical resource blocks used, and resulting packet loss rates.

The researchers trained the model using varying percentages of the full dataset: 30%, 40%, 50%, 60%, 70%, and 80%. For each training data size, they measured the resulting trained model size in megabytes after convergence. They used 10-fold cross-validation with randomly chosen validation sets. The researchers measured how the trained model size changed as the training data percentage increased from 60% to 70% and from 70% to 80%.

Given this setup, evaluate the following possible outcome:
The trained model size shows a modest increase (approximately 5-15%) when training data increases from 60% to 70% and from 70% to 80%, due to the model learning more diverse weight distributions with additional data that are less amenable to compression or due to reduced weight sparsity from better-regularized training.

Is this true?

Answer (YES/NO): NO